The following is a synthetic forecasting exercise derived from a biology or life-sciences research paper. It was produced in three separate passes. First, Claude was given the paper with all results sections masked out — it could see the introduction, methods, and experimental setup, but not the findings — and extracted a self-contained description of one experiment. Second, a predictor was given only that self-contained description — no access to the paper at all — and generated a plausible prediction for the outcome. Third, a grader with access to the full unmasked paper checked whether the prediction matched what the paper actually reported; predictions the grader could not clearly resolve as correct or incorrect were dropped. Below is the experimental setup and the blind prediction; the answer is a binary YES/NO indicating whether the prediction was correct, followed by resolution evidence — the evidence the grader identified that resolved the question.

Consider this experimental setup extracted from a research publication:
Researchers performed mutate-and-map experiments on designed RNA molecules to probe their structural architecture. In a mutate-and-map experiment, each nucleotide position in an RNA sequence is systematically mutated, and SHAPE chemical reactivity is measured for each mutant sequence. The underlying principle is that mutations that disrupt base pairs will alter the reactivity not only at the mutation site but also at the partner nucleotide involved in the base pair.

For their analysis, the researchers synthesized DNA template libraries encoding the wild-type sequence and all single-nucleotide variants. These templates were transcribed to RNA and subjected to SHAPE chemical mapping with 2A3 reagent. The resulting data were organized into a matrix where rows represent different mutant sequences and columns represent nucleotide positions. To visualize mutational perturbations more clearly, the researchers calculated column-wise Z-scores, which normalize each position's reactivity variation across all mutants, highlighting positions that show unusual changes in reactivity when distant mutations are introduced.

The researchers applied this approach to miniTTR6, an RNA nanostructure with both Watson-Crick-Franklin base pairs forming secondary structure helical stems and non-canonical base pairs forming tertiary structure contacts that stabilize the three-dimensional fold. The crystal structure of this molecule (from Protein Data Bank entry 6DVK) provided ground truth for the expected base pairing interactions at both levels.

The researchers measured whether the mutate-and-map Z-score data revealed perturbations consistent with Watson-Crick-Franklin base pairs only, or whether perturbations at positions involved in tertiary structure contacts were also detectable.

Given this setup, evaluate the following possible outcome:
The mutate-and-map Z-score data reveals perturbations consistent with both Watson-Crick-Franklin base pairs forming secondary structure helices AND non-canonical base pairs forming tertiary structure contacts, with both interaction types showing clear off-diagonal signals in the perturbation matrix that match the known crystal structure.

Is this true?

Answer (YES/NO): YES